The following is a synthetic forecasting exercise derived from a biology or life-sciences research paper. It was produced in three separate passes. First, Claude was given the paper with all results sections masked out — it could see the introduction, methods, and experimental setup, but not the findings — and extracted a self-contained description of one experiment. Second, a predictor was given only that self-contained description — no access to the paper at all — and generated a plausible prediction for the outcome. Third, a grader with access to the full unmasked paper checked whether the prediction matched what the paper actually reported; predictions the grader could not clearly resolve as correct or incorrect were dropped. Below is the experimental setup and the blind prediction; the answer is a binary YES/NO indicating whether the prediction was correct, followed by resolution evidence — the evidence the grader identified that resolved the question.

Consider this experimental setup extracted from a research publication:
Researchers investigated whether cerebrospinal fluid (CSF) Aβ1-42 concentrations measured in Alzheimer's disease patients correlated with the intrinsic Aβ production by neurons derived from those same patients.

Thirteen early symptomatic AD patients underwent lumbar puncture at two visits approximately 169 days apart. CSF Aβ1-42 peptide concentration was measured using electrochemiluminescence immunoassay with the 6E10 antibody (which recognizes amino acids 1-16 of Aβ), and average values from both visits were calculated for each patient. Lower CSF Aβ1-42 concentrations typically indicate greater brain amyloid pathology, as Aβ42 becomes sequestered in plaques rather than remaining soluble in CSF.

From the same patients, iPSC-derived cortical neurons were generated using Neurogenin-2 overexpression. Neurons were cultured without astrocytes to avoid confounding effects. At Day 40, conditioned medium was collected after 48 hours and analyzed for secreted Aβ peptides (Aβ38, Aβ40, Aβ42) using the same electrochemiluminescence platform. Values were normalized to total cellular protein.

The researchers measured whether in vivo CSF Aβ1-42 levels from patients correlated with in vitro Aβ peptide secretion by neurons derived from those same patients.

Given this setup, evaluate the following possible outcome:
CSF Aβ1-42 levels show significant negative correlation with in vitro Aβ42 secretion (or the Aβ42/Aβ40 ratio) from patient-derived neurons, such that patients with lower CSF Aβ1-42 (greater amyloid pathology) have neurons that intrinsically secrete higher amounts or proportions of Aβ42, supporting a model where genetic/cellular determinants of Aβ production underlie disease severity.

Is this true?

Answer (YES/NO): YES